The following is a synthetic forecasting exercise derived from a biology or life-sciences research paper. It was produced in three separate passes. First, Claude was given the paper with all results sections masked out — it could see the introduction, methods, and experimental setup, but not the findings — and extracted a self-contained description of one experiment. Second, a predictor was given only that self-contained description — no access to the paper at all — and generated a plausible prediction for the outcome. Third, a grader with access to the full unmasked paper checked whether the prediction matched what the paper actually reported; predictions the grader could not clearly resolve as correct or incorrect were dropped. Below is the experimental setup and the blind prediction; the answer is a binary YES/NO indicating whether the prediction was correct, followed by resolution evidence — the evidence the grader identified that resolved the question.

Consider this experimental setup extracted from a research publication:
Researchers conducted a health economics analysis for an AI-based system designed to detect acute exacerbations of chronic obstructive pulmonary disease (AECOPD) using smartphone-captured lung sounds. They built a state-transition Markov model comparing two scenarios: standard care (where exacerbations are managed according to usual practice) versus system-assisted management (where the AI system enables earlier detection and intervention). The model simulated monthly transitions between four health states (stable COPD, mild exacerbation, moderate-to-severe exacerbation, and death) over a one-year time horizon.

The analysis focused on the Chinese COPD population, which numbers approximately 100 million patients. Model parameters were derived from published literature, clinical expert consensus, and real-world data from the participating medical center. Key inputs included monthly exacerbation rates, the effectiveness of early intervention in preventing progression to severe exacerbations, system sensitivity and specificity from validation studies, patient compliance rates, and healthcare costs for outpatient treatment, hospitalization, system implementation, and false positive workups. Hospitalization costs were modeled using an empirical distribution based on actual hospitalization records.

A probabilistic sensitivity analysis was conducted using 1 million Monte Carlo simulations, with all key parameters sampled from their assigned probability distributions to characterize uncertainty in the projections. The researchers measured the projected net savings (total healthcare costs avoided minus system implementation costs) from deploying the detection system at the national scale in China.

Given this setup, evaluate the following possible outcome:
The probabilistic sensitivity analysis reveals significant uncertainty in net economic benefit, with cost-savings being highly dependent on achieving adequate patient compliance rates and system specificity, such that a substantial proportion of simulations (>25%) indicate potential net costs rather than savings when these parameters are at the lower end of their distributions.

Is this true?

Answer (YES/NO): NO